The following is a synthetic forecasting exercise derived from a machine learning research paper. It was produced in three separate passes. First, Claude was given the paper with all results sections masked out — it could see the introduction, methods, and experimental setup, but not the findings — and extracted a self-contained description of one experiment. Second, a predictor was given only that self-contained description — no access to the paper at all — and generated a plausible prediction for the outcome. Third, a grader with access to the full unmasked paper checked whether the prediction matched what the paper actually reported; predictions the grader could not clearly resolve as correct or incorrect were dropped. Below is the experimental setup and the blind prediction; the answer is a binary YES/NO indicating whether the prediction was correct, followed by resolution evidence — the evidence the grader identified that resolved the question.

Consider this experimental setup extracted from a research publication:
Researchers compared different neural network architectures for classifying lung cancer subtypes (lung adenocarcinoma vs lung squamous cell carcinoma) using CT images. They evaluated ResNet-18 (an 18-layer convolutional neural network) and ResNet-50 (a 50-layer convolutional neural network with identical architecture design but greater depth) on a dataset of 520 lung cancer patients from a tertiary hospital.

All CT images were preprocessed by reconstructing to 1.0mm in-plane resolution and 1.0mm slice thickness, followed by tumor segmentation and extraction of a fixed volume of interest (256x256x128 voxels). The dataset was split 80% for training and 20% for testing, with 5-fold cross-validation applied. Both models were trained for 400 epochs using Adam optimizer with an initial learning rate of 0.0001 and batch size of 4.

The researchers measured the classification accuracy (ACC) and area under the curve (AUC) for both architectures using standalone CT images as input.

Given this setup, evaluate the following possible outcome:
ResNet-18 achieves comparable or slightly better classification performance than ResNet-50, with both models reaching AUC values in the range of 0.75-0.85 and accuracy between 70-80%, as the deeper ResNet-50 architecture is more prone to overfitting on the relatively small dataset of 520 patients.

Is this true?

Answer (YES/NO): YES